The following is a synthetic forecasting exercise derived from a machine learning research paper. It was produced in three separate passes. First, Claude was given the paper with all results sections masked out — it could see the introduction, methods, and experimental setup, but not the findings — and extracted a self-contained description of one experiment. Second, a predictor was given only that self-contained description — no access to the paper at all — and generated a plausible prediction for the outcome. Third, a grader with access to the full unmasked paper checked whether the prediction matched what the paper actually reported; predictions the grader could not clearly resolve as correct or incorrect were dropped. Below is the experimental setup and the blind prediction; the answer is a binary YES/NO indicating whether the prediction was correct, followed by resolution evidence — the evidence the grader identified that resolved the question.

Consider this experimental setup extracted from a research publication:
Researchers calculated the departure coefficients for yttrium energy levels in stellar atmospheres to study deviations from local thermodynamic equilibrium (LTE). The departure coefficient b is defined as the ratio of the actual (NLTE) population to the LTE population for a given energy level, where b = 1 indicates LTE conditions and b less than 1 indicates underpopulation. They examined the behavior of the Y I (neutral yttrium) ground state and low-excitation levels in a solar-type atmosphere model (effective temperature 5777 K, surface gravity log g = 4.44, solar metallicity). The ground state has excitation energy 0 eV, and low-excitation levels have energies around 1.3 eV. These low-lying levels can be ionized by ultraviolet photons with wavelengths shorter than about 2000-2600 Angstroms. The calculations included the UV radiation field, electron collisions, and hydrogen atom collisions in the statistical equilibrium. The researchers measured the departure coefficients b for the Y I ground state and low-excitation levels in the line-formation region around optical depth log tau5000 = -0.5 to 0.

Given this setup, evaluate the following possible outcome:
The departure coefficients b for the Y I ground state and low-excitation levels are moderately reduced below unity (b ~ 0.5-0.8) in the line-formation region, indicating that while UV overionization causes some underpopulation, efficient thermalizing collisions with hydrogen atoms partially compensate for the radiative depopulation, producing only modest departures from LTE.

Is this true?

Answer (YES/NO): NO